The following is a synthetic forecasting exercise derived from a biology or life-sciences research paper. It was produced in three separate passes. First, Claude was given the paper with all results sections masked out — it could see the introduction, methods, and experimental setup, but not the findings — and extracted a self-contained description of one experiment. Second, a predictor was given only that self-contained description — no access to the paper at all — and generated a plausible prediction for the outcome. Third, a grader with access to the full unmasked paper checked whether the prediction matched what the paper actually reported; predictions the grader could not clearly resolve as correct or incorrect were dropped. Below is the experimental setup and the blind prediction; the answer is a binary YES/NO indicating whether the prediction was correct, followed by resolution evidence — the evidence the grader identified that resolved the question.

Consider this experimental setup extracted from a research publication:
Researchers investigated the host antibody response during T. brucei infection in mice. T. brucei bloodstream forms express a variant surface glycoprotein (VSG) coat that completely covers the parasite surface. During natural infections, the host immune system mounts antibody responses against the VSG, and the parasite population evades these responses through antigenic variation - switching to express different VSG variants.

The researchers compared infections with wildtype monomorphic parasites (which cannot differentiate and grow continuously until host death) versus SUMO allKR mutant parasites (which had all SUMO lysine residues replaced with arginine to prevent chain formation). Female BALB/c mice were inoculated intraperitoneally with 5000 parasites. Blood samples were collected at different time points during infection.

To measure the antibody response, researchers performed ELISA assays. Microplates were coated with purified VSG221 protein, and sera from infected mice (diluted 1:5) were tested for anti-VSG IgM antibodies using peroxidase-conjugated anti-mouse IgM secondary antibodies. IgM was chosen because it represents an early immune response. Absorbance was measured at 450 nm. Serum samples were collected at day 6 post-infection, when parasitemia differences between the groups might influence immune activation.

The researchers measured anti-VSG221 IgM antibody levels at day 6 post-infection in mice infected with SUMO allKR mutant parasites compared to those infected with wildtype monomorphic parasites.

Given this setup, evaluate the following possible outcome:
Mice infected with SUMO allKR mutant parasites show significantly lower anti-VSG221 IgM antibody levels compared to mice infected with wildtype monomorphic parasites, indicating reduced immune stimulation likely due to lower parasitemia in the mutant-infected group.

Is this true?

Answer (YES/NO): NO